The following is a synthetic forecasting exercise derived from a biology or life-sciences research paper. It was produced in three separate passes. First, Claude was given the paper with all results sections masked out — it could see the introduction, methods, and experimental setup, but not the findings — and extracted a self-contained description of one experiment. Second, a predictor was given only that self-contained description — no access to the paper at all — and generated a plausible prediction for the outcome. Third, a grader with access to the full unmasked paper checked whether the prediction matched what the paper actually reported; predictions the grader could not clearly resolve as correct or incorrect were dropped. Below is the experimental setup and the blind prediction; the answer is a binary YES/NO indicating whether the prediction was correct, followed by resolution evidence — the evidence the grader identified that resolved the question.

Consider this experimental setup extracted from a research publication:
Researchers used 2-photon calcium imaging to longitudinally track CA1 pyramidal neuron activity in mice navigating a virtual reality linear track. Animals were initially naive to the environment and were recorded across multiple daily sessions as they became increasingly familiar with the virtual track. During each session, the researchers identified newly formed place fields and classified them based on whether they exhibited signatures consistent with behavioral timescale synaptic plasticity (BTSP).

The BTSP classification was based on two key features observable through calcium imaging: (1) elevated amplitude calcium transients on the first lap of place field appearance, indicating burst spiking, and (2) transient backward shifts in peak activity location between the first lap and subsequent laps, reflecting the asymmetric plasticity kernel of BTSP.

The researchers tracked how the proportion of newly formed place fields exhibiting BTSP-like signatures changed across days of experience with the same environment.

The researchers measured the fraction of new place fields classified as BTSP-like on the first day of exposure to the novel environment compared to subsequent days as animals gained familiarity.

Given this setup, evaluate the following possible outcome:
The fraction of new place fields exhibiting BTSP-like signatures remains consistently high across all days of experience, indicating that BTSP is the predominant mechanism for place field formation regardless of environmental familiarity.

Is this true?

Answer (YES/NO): NO